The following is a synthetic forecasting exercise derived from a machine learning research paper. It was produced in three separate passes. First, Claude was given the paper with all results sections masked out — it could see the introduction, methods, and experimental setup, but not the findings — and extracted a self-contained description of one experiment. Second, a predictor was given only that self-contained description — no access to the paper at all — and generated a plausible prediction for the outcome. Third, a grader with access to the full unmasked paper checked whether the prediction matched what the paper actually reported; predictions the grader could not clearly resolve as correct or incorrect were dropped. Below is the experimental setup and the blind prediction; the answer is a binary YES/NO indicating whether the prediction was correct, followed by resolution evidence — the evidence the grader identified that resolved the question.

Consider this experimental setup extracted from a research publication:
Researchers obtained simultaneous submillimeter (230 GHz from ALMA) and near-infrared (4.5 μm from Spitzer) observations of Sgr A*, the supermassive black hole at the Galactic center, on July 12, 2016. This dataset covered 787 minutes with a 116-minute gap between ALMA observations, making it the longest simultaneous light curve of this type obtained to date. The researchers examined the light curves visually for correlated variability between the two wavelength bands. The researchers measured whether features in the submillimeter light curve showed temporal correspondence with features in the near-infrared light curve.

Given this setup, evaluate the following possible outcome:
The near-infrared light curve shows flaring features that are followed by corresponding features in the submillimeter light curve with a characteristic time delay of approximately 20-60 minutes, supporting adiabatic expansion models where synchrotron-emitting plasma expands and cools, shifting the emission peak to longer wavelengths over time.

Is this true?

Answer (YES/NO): YES